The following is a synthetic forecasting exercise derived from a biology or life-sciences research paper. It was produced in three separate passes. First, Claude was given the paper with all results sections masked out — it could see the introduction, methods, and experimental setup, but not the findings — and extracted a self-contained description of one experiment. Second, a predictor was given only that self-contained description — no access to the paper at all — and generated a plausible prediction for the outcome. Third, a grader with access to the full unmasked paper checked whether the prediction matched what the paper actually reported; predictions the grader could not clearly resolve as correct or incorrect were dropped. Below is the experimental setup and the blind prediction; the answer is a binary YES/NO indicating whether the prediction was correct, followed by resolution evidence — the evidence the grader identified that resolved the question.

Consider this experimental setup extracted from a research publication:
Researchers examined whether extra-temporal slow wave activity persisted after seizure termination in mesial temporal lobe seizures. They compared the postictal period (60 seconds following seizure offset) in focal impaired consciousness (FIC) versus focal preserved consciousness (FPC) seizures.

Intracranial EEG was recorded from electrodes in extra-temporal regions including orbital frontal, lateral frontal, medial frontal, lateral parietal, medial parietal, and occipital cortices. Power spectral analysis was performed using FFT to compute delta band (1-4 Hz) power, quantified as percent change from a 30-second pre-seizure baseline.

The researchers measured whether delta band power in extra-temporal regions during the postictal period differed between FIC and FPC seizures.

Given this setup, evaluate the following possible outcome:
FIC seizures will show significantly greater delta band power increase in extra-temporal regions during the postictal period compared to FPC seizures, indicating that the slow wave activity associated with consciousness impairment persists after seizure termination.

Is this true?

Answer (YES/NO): YES